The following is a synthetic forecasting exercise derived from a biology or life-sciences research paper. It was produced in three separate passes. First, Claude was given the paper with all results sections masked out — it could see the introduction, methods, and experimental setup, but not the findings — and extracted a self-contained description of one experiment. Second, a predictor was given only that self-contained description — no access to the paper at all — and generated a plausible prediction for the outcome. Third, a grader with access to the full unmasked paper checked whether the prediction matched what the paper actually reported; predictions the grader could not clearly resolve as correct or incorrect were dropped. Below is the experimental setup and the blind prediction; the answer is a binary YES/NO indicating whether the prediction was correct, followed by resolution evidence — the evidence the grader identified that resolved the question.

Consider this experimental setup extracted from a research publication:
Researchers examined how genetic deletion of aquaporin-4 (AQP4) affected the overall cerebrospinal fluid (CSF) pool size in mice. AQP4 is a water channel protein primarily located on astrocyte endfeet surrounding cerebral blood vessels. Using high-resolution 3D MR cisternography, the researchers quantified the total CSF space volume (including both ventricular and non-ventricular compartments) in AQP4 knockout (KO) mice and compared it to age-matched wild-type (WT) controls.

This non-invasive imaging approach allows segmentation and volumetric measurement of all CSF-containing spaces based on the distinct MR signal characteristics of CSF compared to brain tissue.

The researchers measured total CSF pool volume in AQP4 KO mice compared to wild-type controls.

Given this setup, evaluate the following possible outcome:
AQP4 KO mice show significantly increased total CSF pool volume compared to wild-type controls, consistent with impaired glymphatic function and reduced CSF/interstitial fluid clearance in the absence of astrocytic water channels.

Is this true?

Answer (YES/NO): NO